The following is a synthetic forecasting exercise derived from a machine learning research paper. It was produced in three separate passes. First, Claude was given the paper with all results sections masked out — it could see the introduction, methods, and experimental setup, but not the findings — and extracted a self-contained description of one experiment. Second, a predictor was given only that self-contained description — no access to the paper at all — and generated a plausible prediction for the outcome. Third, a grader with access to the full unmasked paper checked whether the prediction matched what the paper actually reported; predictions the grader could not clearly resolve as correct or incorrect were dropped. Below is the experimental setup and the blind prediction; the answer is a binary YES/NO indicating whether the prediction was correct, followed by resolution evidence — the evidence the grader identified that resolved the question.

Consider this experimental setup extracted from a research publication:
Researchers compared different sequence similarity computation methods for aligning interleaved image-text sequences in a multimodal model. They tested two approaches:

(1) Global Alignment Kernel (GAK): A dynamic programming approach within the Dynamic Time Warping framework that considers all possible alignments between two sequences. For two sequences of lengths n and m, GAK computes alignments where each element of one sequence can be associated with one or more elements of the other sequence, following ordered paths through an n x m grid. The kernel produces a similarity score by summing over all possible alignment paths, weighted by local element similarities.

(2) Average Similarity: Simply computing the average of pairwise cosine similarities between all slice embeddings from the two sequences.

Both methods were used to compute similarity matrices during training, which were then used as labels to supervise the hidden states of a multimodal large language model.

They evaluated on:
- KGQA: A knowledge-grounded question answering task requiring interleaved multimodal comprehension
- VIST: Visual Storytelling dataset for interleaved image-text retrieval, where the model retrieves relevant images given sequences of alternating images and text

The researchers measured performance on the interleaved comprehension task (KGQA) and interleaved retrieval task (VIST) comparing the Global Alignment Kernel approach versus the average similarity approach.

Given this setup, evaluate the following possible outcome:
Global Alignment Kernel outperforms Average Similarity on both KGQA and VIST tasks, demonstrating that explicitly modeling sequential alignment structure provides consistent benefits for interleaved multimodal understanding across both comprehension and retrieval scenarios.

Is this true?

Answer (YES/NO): YES